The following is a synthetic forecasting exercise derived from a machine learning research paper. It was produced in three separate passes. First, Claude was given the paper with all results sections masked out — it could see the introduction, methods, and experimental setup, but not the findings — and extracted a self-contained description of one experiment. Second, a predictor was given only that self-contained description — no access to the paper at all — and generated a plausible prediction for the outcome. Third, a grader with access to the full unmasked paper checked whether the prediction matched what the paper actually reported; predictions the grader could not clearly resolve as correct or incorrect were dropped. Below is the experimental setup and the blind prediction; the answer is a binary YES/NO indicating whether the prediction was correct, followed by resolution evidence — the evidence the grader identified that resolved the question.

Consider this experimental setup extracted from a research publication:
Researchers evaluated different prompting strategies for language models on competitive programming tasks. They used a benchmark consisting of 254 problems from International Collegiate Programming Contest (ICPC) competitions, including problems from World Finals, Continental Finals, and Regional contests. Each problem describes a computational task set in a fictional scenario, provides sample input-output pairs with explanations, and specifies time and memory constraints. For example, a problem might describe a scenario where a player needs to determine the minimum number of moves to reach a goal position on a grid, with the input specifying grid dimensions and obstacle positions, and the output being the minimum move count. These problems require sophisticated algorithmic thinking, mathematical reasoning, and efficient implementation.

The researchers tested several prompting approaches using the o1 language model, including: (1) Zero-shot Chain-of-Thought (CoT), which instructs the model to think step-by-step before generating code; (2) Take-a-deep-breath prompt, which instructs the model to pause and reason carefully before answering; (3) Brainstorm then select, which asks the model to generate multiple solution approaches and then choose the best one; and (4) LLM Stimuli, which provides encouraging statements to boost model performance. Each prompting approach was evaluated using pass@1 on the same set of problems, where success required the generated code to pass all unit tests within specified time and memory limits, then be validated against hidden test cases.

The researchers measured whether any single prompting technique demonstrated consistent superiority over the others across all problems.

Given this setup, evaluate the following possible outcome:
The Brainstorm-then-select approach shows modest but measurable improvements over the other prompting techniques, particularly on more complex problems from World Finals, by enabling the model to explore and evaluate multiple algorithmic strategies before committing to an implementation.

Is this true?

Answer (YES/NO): NO